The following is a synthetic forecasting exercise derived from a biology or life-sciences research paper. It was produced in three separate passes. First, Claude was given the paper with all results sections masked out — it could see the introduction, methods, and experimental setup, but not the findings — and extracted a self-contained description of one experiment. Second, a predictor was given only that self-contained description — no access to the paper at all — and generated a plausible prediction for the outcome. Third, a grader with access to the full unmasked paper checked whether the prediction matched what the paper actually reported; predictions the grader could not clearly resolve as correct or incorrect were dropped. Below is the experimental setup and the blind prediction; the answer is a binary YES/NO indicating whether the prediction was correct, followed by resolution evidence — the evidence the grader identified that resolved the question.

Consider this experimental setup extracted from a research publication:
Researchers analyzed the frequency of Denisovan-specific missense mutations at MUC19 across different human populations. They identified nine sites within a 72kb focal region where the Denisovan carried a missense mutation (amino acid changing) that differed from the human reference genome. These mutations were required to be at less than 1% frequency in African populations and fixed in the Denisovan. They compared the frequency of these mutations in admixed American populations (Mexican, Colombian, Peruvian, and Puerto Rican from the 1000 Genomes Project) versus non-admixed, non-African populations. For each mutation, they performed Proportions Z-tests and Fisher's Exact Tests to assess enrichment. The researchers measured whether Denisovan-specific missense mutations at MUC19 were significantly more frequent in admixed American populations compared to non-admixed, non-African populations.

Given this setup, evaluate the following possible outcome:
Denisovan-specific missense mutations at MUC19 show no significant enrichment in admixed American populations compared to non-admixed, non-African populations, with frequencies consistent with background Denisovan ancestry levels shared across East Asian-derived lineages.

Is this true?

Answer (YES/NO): NO